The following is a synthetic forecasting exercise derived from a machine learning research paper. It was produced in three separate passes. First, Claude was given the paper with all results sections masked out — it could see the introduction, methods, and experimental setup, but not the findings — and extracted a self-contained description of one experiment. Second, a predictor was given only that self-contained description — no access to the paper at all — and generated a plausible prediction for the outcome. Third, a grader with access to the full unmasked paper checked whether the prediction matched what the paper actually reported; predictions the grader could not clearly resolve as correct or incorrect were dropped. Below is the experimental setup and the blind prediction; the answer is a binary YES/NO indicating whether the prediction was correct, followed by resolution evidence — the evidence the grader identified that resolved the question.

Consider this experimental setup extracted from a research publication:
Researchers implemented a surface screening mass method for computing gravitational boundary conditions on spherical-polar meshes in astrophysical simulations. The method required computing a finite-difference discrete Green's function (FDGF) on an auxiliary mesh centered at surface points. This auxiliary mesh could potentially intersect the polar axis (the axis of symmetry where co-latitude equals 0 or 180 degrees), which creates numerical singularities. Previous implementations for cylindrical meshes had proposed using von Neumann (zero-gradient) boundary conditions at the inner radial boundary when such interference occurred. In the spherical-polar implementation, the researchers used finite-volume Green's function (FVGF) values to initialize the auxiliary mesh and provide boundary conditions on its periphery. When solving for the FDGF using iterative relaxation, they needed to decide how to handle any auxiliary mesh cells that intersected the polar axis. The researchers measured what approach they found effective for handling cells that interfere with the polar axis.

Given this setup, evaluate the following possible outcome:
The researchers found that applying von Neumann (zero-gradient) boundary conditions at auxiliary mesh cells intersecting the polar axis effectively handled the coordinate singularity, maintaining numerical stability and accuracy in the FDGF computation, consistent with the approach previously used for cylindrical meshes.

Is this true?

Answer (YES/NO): NO